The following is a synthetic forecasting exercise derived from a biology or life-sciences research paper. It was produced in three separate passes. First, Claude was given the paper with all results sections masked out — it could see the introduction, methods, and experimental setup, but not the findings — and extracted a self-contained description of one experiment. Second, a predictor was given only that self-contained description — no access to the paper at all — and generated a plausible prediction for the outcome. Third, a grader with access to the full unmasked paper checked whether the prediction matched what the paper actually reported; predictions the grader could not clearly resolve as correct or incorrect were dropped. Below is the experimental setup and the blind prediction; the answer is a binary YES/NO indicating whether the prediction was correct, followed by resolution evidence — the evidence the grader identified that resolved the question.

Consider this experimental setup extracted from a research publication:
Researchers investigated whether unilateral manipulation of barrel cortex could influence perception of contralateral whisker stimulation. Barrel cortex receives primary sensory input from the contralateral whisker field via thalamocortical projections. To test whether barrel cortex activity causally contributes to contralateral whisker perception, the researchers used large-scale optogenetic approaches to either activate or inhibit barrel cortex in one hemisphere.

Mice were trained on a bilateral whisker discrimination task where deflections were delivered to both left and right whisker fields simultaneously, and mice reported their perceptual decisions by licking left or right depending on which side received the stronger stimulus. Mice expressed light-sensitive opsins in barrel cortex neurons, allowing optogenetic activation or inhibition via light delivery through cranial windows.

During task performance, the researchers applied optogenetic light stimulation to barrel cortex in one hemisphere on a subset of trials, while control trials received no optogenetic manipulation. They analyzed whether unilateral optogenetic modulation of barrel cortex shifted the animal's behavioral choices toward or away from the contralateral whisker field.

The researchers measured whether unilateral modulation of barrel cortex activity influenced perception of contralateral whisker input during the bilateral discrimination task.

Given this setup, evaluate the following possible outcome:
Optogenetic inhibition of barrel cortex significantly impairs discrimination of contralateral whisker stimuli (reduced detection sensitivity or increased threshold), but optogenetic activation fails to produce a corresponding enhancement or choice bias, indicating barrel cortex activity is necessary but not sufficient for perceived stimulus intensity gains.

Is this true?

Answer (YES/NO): NO